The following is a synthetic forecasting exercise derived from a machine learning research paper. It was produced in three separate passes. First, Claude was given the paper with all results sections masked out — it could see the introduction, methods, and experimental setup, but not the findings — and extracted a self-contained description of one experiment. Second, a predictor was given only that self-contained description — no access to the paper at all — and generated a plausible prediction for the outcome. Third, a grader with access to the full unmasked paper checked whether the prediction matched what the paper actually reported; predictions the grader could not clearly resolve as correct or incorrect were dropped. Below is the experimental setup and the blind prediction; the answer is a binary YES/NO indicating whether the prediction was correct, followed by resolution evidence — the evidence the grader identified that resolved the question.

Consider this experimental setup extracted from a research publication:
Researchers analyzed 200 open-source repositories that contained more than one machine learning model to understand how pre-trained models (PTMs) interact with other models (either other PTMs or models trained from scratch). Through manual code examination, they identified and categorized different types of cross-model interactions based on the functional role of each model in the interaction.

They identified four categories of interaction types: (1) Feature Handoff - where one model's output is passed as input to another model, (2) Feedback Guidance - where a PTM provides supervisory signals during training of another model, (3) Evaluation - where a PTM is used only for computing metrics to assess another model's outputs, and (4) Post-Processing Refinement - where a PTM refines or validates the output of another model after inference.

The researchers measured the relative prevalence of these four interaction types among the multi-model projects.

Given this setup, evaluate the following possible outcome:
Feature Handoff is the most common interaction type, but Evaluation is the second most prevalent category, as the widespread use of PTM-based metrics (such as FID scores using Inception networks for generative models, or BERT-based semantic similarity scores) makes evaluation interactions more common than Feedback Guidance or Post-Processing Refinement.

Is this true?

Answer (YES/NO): NO